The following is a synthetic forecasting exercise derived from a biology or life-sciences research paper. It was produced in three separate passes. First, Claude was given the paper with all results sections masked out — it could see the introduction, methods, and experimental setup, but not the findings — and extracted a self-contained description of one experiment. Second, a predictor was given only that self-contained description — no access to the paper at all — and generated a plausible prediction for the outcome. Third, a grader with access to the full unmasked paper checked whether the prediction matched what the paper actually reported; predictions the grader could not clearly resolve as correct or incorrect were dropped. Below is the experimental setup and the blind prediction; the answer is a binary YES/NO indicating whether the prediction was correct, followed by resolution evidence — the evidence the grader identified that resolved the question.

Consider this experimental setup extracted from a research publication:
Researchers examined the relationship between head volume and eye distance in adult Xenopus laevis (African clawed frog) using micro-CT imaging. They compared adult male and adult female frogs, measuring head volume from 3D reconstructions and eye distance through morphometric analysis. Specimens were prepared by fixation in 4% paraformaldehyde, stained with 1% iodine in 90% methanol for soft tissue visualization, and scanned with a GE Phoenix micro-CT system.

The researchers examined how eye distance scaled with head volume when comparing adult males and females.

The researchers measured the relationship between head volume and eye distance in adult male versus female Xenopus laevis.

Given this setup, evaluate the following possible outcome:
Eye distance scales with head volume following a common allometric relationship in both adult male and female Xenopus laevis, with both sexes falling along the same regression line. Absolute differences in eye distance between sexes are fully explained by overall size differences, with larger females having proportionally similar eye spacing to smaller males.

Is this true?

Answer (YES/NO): NO